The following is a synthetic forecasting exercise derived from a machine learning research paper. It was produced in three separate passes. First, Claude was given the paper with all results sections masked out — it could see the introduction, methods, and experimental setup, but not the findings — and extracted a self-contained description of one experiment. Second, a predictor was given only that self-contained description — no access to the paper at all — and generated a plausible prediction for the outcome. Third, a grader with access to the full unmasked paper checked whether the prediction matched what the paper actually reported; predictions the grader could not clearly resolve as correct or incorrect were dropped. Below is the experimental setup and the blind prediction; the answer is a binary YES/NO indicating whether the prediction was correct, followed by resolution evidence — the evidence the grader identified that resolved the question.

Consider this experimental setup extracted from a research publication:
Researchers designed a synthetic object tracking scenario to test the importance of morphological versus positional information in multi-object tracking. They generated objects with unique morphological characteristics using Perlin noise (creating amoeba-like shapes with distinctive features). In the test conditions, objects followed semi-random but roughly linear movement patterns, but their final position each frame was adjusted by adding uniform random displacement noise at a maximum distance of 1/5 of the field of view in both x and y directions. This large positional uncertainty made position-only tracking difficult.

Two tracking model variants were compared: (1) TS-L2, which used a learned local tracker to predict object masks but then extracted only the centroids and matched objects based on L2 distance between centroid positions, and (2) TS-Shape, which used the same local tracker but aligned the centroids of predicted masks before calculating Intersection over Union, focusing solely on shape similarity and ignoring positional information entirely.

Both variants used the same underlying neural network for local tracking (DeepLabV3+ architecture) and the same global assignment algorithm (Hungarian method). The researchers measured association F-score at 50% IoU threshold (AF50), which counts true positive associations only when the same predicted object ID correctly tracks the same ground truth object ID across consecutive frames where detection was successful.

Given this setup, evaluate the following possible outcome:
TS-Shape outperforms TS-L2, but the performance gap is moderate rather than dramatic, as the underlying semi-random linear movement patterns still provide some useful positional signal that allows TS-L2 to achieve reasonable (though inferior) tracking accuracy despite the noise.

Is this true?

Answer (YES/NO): NO